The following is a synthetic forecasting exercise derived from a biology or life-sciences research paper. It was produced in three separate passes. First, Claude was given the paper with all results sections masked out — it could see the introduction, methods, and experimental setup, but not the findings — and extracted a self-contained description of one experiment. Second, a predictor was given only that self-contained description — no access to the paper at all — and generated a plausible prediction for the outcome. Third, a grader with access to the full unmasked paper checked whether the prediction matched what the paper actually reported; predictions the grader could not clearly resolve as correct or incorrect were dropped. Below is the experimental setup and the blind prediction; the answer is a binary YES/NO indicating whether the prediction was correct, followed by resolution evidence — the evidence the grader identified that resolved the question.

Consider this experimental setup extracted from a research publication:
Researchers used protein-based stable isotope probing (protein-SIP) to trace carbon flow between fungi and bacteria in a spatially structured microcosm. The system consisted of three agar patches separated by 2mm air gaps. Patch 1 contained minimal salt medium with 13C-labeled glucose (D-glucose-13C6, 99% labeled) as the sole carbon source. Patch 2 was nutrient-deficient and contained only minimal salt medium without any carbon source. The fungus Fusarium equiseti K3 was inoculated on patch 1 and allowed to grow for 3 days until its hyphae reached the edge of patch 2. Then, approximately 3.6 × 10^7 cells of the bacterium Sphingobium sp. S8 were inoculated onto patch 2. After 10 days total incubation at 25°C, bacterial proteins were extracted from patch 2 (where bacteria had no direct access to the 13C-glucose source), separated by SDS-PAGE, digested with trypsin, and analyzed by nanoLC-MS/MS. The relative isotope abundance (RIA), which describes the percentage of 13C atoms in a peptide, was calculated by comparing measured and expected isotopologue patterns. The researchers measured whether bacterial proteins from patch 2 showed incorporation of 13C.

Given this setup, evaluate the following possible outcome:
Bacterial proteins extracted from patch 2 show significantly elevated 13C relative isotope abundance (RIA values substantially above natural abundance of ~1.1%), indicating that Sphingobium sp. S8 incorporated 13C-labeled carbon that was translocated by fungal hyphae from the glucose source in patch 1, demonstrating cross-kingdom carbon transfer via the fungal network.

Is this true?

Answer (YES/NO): YES